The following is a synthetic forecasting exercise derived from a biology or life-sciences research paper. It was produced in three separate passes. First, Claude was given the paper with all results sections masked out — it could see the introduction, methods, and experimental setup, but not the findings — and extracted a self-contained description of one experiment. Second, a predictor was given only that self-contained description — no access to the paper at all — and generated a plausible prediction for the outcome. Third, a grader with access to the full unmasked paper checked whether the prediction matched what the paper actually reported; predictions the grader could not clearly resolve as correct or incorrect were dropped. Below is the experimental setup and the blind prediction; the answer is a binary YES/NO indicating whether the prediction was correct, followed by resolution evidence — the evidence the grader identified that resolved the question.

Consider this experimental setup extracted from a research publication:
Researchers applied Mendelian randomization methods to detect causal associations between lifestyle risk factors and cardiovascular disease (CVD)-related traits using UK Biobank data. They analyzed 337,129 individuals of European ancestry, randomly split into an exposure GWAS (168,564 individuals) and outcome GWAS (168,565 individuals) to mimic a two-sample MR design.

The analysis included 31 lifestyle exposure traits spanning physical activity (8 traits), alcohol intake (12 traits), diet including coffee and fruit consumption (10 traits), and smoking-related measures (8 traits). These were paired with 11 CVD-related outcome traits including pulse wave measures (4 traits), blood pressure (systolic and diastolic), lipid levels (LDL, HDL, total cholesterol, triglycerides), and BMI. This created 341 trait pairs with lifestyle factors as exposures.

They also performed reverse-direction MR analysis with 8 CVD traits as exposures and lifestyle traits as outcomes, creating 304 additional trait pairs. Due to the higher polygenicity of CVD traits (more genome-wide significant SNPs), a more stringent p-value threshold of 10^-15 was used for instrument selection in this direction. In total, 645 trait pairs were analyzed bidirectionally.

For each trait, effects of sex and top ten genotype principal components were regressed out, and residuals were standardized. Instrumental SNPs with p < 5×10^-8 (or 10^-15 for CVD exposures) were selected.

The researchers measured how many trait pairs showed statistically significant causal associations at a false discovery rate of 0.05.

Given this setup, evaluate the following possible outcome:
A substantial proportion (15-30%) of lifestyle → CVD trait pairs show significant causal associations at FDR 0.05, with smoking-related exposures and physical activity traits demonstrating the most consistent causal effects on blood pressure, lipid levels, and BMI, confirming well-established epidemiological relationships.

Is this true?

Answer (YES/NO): NO